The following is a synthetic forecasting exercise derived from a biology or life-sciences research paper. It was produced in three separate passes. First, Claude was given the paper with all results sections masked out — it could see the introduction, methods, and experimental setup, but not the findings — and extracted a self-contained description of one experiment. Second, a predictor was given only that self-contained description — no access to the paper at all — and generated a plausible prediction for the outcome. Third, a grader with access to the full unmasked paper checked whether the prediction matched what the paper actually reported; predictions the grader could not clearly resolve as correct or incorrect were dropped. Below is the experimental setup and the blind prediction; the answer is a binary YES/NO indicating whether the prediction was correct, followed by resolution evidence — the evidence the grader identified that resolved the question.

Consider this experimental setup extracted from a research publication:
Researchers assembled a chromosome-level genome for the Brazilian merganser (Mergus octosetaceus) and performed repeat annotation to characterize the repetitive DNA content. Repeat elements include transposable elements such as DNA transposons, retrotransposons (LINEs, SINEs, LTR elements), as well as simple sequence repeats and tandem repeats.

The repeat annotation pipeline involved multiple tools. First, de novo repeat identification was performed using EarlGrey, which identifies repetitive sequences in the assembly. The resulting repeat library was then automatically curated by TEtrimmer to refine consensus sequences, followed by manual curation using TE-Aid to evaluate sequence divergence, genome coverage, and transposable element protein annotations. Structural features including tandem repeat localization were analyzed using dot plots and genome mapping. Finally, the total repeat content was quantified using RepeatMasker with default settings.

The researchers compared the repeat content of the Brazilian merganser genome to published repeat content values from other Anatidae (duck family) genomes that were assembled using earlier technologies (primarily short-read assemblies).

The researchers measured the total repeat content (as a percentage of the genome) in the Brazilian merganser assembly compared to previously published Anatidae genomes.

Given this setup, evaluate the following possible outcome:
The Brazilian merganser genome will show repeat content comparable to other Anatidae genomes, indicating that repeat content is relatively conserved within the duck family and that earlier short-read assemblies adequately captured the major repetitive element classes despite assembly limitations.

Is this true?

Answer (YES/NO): NO